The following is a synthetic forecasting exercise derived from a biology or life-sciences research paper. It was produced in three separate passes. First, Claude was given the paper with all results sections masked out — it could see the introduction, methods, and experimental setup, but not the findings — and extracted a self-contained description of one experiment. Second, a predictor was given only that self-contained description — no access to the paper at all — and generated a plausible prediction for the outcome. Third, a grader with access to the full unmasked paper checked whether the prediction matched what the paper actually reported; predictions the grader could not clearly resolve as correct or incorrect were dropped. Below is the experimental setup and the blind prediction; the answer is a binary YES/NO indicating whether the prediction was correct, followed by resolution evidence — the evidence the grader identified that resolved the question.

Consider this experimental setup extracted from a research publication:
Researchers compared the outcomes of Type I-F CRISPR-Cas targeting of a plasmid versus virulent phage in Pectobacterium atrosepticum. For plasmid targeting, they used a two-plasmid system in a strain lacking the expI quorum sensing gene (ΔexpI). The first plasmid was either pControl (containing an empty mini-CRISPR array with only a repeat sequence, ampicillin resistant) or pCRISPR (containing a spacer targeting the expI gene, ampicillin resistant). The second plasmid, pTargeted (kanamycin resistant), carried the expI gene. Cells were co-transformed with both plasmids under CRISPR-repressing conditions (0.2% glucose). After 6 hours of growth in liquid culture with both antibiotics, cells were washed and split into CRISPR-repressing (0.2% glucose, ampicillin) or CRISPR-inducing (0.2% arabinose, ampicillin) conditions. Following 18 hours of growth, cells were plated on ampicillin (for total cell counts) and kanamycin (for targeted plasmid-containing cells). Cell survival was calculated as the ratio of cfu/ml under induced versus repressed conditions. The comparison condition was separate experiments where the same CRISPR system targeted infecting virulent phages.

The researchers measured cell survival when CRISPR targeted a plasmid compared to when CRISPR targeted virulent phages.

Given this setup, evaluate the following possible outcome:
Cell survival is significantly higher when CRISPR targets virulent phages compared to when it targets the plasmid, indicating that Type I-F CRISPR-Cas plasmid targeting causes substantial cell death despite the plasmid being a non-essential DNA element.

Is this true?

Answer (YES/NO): NO